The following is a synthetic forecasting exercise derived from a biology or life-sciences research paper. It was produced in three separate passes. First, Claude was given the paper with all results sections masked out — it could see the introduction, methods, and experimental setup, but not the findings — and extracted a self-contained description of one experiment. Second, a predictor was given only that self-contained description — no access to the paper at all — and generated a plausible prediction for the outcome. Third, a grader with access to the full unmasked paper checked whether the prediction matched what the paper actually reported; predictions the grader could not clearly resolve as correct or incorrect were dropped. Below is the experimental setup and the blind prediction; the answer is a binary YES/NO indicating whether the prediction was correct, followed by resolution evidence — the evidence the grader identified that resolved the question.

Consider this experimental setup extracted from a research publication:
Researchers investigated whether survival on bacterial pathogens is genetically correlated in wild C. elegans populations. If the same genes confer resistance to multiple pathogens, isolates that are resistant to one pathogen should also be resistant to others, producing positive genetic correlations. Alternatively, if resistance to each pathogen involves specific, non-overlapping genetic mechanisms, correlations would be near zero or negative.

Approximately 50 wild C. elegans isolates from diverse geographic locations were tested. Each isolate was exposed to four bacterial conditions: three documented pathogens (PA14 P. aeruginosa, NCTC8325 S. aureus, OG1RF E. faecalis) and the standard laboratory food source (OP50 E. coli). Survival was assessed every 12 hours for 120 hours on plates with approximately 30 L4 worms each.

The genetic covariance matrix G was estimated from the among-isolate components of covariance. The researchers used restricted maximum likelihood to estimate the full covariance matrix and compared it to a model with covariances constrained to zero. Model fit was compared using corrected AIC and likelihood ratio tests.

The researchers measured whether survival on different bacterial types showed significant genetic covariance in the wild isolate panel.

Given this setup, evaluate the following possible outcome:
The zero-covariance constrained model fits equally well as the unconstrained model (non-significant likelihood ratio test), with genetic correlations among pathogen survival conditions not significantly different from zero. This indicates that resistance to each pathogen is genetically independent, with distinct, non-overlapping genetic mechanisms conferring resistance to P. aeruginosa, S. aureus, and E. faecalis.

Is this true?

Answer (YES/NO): NO